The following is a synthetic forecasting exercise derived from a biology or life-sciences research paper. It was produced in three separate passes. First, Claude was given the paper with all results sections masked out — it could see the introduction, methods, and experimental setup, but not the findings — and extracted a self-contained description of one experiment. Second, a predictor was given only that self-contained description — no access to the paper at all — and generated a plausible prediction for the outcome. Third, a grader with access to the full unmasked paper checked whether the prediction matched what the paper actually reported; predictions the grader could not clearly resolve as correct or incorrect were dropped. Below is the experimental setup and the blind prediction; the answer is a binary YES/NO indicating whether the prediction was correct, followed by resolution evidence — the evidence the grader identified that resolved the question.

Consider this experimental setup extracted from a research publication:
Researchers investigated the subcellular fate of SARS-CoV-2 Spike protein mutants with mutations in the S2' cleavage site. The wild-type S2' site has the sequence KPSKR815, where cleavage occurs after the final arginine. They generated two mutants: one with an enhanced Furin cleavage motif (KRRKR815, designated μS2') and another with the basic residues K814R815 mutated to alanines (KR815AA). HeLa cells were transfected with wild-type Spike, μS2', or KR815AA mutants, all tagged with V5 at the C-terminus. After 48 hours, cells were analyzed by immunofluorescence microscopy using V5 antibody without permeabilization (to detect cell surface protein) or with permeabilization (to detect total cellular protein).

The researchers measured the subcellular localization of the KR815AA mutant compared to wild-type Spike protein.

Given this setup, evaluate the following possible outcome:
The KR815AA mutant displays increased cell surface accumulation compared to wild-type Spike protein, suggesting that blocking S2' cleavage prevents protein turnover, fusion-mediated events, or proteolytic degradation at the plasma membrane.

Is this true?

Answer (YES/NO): NO